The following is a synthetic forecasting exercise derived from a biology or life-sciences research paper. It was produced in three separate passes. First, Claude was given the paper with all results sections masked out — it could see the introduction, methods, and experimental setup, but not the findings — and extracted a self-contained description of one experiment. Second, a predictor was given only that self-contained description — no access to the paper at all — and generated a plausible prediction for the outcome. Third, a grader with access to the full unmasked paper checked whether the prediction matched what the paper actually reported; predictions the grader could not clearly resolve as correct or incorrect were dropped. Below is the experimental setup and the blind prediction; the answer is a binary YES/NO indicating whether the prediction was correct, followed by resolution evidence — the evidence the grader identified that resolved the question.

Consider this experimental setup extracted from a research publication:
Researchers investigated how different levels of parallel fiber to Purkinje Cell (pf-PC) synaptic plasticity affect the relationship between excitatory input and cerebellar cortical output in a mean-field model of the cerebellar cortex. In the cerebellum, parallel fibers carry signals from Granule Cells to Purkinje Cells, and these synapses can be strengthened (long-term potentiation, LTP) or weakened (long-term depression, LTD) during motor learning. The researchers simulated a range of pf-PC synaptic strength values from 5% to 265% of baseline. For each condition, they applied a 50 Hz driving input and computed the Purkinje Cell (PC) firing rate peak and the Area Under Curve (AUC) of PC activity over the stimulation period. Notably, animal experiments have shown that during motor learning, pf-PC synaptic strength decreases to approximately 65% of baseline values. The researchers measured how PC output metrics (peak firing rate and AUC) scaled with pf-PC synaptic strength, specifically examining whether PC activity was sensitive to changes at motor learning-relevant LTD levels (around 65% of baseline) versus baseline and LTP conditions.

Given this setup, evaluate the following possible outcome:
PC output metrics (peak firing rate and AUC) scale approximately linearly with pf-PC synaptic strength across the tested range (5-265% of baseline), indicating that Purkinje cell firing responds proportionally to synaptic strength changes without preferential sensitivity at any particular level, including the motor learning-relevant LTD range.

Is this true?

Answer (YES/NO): NO